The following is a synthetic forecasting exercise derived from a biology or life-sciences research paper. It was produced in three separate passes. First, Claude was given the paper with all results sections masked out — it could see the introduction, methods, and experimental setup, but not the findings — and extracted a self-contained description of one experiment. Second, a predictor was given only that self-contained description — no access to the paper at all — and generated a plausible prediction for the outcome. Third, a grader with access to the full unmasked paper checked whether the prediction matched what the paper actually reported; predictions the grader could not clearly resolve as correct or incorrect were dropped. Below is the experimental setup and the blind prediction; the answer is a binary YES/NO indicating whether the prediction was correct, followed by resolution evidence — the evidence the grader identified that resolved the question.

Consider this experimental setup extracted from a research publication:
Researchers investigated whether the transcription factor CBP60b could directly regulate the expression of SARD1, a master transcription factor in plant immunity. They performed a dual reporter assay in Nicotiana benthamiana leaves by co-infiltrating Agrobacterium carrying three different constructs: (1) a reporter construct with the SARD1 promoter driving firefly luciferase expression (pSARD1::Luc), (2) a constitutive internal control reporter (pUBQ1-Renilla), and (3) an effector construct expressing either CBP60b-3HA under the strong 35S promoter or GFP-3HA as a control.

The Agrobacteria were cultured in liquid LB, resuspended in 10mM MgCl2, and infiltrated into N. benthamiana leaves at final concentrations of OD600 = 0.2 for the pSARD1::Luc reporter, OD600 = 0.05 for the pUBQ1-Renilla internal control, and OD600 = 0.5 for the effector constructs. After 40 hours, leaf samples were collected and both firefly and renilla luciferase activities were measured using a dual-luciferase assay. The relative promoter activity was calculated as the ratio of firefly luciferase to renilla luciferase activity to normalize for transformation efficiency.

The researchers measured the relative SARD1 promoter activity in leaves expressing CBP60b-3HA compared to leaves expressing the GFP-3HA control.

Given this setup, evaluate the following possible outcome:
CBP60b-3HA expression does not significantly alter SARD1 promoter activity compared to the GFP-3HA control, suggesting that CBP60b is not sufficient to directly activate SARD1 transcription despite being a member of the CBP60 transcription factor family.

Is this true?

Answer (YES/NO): NO